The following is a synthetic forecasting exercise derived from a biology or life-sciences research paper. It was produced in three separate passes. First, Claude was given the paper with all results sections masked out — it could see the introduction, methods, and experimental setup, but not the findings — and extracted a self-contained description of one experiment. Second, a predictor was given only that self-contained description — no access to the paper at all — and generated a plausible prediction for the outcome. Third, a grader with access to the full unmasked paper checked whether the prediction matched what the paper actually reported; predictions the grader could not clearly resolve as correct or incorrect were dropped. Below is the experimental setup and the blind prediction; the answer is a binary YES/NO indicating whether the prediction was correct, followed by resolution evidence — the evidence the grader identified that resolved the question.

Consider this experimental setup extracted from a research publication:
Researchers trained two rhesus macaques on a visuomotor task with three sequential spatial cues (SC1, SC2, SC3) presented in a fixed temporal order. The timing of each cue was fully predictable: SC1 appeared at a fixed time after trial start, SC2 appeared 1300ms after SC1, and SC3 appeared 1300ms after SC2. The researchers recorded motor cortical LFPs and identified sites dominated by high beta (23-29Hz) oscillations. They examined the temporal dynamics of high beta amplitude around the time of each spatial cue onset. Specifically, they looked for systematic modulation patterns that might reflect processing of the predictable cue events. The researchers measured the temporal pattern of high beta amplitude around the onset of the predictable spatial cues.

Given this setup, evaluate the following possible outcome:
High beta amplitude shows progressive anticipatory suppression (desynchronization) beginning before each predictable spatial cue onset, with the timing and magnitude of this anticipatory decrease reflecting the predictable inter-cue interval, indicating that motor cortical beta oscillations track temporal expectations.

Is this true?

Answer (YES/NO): NO